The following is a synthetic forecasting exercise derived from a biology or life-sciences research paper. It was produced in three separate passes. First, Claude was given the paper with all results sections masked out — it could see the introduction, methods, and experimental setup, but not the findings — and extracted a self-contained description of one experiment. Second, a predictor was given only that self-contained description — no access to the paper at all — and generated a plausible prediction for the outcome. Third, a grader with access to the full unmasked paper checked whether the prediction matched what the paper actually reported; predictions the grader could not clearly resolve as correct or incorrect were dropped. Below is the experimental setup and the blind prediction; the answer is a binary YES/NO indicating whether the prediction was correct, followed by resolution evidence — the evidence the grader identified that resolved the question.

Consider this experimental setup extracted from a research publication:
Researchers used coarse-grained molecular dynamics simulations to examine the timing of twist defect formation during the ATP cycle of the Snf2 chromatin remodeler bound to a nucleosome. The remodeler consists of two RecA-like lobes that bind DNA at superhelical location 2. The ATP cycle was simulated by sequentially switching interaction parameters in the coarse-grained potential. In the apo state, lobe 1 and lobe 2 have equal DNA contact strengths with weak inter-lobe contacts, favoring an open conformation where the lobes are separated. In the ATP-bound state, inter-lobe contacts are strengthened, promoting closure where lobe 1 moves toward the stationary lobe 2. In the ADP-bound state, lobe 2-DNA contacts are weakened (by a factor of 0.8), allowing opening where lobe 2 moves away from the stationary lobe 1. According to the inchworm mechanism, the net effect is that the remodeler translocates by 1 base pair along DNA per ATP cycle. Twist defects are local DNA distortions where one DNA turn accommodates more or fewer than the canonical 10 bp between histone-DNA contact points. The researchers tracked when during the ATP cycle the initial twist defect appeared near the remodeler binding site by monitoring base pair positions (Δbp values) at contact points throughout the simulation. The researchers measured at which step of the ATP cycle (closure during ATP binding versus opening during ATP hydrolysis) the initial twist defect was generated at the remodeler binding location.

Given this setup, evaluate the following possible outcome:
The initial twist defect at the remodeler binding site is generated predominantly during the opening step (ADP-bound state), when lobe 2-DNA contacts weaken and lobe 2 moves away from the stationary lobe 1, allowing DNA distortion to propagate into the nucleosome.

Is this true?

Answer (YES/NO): NO